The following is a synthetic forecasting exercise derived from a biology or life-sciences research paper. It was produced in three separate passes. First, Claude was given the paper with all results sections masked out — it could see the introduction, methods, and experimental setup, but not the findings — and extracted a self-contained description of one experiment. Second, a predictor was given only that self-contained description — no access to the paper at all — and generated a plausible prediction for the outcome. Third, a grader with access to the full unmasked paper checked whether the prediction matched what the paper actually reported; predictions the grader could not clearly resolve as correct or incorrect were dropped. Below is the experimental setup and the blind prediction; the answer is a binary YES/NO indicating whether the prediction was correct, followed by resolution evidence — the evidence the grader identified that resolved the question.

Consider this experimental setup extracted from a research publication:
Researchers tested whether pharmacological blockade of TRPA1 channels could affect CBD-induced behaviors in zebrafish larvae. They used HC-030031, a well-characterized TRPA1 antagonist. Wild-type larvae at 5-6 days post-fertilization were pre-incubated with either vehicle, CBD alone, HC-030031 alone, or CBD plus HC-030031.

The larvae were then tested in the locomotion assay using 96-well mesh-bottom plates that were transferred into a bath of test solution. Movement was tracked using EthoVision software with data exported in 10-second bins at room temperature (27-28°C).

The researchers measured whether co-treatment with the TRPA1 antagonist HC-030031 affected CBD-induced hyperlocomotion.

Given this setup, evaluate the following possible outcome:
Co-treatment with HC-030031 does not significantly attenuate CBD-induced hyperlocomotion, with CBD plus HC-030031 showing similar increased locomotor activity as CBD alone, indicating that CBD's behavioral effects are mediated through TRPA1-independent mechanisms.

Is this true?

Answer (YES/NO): NO